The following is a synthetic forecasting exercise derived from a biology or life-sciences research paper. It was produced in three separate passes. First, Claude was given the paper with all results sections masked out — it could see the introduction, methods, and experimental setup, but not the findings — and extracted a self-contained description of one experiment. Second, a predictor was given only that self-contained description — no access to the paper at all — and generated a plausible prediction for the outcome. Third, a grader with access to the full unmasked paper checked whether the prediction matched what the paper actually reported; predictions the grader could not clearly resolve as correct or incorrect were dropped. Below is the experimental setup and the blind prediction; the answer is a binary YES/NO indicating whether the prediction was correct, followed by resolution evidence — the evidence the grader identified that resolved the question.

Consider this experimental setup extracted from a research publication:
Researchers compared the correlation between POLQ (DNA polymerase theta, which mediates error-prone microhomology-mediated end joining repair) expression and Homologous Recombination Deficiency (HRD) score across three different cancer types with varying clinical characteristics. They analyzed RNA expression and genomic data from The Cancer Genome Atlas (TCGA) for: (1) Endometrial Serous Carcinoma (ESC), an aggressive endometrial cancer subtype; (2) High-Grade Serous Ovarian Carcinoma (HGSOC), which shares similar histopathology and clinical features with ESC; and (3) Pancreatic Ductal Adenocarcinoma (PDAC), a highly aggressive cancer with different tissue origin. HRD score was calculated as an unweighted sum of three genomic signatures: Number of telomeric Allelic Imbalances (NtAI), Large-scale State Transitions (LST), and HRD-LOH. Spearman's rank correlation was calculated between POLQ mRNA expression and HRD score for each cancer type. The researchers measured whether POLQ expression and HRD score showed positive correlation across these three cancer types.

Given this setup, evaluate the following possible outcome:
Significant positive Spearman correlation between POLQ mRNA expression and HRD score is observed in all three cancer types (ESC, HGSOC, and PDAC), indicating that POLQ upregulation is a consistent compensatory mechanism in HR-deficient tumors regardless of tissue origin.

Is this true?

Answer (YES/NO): NO